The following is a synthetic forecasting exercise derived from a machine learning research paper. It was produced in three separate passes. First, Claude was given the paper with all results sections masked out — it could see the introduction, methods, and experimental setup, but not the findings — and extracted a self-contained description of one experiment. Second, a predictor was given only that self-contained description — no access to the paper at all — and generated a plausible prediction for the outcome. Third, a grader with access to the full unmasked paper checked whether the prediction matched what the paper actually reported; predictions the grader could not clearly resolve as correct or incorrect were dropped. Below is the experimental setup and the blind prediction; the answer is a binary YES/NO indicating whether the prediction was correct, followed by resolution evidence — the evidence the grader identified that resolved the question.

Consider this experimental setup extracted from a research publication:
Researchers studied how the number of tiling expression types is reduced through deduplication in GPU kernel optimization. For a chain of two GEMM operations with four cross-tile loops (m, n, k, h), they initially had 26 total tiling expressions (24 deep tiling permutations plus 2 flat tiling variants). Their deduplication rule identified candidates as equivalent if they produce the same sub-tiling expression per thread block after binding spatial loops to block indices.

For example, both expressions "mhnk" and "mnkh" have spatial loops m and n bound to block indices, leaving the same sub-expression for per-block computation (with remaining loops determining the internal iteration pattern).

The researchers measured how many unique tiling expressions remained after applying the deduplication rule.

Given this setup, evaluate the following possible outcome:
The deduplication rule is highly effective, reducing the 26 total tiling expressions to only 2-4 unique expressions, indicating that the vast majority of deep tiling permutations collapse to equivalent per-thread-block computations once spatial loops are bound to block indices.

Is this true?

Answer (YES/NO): NO